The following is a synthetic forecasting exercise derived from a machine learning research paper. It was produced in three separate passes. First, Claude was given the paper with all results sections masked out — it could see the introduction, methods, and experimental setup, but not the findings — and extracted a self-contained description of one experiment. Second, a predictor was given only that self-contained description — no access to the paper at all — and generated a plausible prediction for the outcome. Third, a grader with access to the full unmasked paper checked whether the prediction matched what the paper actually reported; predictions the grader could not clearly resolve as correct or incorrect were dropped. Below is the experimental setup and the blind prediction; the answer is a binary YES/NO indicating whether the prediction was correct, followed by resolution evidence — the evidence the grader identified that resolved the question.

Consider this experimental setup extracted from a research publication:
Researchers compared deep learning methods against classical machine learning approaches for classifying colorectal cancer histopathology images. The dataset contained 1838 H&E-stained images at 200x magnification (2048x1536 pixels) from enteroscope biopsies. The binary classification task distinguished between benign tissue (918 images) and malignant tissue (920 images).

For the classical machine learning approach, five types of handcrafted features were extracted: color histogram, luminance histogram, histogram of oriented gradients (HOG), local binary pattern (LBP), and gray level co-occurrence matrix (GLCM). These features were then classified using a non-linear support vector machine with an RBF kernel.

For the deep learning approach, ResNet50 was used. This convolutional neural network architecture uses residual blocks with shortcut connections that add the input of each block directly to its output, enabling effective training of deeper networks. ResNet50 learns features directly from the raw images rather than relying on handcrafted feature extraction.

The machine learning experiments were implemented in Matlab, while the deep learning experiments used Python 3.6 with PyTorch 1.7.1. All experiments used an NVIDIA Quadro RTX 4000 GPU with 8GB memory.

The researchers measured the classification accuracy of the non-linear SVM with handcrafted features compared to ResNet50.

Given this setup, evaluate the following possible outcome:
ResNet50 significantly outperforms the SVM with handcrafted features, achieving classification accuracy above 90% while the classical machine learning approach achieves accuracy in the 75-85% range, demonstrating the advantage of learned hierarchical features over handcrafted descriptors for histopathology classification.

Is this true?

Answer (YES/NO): NO